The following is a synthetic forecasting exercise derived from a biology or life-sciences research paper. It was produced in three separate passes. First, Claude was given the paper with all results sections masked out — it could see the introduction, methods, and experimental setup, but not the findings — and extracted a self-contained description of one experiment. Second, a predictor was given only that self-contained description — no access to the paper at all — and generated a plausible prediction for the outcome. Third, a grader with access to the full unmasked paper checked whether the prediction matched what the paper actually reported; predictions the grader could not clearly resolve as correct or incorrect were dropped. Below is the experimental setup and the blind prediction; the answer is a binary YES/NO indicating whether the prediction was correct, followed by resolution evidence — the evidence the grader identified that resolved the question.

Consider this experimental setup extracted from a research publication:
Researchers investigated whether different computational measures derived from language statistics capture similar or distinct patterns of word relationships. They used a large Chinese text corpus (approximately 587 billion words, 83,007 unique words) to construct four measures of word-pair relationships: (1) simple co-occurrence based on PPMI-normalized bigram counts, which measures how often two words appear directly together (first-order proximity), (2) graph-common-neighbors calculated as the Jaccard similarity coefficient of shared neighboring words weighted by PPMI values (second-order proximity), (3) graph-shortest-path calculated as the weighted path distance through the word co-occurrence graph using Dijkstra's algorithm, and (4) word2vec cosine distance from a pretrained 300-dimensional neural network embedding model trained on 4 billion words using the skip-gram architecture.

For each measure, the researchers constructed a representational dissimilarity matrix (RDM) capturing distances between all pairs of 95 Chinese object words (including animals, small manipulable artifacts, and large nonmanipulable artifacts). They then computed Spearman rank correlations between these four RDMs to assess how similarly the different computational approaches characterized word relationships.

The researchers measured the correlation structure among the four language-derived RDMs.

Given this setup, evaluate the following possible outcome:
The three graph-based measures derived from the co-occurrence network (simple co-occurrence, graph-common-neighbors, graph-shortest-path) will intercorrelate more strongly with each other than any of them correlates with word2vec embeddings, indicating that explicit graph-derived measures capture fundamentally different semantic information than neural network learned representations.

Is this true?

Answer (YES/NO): NO